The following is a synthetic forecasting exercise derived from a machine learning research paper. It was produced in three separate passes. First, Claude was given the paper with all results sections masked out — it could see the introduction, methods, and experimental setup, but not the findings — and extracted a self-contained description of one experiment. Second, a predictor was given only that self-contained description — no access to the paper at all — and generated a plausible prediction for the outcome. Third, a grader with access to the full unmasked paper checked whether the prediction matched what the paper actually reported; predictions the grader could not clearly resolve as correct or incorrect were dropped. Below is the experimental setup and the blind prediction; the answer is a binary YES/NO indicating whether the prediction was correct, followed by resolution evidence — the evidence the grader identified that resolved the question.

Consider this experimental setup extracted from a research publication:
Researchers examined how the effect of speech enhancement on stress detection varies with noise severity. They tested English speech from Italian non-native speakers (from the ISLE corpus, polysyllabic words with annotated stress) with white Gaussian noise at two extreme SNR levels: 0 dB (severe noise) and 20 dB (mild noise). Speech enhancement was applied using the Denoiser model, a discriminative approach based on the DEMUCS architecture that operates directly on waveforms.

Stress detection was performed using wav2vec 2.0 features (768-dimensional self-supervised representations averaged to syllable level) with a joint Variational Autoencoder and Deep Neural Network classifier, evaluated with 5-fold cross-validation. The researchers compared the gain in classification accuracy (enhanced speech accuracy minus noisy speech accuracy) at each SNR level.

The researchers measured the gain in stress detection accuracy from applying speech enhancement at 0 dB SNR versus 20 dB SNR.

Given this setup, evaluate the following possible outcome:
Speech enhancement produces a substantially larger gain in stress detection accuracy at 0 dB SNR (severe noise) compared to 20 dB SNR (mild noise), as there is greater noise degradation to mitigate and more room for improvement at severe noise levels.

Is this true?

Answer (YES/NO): YES